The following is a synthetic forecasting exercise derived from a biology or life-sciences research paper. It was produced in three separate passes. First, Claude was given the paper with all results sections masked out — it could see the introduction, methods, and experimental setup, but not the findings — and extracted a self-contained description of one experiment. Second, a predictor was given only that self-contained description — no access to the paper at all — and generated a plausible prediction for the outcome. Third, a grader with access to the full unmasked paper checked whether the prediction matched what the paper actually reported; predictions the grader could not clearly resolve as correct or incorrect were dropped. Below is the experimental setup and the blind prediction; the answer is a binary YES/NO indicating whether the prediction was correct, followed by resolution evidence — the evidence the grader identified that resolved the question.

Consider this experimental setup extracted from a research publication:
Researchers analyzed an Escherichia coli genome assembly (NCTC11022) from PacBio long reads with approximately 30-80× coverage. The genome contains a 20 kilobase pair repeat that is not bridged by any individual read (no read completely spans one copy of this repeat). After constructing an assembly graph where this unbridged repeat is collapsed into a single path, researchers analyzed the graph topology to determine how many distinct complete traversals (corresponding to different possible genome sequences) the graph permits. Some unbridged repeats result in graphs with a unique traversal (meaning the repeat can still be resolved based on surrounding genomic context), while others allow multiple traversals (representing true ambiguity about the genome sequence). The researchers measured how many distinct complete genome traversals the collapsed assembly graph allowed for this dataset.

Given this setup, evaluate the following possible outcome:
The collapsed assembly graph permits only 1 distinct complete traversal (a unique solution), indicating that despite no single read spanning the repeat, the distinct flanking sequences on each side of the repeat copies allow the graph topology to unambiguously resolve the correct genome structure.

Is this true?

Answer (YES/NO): YES